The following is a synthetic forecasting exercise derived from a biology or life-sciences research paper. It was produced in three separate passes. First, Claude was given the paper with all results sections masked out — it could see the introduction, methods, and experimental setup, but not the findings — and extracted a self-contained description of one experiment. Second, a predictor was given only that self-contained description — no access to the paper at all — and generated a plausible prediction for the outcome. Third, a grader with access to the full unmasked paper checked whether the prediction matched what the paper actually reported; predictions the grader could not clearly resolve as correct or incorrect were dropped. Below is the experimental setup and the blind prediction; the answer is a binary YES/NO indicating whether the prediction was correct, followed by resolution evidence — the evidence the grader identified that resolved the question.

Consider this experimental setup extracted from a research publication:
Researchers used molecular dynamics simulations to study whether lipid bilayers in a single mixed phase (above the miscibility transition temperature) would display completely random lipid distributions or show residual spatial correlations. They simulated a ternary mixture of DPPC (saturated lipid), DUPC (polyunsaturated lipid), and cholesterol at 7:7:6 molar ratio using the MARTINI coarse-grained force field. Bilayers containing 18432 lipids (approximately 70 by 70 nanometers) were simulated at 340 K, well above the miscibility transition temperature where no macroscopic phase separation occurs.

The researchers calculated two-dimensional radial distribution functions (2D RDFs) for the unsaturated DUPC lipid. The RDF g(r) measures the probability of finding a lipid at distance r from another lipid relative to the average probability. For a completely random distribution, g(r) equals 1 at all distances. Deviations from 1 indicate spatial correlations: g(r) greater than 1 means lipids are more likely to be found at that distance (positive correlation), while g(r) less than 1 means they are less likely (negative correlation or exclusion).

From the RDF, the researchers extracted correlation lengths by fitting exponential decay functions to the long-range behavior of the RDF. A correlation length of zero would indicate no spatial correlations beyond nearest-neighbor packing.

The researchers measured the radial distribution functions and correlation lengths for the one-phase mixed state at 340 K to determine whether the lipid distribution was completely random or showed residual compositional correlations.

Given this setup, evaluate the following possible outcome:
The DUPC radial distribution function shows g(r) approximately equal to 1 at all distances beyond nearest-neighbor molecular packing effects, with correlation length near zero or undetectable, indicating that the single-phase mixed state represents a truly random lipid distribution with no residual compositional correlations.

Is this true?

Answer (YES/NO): NO